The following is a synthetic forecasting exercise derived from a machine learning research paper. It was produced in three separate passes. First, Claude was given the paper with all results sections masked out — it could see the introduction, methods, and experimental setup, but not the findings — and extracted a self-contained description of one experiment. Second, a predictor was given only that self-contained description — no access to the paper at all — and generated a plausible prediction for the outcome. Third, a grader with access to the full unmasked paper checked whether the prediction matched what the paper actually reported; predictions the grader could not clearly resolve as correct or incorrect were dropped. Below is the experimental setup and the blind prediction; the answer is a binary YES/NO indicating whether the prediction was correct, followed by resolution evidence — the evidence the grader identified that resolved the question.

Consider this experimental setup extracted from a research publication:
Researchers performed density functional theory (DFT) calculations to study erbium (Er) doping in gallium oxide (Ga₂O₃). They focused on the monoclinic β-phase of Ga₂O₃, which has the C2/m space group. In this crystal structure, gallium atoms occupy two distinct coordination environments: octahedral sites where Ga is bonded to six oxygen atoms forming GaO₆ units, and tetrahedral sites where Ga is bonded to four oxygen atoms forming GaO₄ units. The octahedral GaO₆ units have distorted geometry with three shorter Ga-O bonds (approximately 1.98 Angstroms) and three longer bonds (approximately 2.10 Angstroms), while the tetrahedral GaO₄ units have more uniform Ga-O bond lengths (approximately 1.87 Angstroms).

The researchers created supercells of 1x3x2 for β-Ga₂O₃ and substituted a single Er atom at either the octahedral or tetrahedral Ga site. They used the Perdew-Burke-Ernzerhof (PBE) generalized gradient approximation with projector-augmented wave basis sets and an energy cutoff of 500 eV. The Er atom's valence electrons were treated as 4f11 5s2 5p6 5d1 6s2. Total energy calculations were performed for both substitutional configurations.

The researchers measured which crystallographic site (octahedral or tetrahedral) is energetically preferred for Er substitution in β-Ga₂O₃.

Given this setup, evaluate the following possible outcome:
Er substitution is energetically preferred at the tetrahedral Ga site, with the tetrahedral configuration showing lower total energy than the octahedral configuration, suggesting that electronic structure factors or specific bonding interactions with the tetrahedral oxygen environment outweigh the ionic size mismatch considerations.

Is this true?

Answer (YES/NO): NO